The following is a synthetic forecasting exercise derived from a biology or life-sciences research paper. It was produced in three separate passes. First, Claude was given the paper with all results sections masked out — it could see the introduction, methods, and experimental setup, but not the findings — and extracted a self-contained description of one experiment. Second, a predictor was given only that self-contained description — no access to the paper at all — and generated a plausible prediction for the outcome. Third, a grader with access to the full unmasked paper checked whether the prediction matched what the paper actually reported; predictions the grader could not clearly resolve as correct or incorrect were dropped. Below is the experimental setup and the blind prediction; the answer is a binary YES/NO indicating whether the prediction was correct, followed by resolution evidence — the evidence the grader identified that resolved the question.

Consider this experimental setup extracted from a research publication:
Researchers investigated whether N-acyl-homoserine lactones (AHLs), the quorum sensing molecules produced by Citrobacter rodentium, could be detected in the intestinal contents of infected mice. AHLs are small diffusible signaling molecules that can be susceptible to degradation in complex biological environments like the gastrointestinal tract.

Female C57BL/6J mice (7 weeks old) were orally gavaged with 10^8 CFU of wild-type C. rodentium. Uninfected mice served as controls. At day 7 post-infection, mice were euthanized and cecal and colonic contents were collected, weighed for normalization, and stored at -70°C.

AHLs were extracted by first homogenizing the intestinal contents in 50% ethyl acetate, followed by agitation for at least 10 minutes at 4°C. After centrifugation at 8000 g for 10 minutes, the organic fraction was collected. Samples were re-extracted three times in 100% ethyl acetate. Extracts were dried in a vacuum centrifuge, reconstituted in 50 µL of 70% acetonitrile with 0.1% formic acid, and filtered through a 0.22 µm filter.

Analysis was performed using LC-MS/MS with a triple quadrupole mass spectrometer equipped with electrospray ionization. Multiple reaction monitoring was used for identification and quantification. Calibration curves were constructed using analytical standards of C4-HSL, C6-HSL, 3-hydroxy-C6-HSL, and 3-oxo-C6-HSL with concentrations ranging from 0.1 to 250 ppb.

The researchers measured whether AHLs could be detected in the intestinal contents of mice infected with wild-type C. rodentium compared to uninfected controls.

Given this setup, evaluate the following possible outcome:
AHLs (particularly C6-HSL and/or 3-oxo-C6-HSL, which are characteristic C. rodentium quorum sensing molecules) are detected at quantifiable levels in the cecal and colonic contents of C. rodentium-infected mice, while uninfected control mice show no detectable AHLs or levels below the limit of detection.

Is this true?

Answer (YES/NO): NO